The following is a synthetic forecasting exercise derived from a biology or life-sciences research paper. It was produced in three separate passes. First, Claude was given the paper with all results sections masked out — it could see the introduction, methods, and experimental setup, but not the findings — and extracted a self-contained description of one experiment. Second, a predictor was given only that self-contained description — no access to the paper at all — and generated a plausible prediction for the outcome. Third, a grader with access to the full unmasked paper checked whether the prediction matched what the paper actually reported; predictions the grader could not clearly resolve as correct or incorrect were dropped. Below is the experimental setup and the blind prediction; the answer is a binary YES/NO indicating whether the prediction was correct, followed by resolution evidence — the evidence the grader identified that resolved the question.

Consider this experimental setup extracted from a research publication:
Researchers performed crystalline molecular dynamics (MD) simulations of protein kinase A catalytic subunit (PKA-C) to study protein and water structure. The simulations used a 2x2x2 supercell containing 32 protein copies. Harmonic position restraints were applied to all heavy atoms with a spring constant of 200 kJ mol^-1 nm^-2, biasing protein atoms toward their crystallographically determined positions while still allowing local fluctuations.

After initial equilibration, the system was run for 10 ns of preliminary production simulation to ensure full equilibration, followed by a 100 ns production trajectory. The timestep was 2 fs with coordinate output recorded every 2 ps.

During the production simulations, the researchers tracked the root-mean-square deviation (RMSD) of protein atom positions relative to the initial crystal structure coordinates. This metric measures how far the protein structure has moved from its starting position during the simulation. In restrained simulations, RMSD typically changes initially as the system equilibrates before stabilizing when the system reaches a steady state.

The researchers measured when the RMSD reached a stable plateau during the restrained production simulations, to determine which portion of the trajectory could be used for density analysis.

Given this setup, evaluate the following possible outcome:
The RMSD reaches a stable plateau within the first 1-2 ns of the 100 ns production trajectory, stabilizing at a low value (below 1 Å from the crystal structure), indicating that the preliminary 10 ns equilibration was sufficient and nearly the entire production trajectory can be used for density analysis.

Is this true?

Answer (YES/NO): NO